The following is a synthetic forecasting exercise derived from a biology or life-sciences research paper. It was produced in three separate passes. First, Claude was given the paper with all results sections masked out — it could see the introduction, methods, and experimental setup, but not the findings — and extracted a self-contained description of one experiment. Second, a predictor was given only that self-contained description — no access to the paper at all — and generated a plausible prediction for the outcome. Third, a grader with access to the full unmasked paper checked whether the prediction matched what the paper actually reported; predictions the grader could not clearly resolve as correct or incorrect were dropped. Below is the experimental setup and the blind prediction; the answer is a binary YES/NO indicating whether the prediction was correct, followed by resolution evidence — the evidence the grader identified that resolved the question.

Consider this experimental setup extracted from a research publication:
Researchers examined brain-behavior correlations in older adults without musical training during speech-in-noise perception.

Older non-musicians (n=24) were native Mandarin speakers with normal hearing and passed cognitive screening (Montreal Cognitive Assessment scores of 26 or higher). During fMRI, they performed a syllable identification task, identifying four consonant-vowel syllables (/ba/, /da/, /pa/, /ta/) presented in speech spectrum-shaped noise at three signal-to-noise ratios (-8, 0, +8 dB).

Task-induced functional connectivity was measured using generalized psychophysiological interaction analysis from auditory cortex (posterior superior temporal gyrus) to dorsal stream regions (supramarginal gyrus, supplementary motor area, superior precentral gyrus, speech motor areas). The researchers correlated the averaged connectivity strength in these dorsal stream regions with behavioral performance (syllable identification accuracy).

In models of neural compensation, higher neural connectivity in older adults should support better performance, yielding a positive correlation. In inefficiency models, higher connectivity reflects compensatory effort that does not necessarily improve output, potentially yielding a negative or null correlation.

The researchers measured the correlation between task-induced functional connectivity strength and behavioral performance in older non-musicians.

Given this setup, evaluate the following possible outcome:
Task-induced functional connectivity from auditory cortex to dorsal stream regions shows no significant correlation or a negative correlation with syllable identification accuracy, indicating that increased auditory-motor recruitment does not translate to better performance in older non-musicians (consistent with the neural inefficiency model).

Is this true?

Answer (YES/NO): YES